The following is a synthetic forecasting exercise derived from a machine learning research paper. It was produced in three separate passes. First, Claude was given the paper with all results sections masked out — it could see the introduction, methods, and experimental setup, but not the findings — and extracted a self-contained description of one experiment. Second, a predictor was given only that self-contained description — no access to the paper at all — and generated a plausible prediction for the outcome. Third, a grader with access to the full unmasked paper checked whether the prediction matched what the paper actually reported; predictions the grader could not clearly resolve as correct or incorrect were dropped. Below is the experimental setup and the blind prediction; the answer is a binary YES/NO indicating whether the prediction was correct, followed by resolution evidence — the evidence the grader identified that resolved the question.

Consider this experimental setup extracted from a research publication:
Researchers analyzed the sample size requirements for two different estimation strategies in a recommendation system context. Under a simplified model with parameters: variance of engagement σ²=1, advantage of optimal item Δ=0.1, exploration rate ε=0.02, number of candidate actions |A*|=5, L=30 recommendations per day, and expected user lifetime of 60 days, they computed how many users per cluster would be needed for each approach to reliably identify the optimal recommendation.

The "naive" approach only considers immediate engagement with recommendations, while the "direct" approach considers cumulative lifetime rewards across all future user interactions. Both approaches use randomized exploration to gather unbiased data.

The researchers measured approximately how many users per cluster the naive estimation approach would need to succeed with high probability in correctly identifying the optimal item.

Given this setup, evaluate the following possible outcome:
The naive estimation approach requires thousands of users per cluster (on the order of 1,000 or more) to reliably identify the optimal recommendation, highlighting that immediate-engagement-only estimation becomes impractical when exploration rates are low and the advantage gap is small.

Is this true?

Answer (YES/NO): NO